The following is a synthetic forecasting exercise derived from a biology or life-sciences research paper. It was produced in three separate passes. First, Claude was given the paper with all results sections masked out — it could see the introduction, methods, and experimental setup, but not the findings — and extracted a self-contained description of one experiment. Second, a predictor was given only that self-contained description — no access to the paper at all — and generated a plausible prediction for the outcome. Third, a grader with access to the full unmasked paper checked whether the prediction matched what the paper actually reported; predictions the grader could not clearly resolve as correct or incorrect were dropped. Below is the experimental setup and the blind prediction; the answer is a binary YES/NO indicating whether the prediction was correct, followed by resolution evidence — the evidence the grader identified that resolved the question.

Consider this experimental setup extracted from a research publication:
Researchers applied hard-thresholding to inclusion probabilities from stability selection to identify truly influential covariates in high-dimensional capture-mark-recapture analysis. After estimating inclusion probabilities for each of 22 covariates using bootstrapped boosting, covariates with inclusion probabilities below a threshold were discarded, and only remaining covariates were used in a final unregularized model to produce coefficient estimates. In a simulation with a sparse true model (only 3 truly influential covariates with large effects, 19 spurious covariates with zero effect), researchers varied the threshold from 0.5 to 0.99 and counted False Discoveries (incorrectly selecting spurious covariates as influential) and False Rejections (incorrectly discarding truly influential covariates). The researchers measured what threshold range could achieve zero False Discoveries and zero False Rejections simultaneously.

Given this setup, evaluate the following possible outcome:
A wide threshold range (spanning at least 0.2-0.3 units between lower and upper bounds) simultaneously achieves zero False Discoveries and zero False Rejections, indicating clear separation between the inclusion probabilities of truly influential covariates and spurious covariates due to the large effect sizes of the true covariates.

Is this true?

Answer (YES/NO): NO